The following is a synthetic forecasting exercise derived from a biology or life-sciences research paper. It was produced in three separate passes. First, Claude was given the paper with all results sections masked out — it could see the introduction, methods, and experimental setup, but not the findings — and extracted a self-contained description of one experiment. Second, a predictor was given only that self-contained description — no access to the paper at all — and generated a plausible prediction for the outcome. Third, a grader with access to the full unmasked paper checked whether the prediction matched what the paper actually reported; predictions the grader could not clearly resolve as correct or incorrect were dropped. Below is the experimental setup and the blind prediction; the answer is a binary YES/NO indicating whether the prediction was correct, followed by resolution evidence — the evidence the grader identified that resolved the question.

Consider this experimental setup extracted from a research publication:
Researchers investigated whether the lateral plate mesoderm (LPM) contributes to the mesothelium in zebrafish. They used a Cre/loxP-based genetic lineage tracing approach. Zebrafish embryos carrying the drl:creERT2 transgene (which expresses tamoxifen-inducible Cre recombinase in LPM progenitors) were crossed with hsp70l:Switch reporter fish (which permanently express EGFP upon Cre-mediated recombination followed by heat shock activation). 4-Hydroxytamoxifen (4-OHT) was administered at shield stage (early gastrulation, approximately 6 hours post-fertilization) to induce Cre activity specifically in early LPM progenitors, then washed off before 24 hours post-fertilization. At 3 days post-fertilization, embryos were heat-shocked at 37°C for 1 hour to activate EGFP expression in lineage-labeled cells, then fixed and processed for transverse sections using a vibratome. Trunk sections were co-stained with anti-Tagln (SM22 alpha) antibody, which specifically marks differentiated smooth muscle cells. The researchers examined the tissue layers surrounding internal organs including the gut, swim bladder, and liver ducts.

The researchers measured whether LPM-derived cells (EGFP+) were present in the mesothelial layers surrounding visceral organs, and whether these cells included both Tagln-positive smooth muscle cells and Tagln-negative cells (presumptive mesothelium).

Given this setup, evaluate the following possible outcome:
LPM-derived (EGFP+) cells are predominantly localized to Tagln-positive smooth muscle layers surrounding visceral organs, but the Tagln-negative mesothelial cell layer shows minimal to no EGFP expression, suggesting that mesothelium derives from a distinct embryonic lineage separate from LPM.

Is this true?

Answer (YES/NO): NO